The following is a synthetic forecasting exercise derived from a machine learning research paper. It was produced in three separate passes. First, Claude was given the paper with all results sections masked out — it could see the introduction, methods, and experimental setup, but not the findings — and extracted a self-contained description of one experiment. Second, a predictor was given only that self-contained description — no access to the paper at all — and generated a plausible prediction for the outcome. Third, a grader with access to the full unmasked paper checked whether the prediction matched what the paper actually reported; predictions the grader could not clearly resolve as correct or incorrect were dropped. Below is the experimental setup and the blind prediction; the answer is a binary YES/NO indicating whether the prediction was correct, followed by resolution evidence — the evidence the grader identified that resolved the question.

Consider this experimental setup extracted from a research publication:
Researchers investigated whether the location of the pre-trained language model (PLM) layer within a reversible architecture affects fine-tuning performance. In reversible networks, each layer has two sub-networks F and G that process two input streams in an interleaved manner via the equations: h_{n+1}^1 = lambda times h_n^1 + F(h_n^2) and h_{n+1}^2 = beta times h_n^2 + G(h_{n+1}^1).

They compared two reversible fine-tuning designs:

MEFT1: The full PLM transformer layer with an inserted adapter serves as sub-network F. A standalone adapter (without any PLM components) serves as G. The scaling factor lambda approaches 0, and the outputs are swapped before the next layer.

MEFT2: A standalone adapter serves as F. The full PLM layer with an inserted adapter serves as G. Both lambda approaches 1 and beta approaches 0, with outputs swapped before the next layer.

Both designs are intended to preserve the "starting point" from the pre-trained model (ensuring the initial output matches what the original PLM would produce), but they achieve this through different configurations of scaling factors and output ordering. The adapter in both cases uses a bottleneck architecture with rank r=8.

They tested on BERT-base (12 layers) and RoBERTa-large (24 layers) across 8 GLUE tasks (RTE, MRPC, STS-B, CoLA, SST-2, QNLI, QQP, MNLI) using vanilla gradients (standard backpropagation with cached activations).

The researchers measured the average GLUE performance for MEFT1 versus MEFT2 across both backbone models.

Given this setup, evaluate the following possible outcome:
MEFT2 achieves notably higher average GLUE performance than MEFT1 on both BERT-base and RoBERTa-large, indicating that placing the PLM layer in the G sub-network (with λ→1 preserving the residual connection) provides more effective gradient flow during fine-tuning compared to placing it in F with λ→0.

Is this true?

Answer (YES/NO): NO